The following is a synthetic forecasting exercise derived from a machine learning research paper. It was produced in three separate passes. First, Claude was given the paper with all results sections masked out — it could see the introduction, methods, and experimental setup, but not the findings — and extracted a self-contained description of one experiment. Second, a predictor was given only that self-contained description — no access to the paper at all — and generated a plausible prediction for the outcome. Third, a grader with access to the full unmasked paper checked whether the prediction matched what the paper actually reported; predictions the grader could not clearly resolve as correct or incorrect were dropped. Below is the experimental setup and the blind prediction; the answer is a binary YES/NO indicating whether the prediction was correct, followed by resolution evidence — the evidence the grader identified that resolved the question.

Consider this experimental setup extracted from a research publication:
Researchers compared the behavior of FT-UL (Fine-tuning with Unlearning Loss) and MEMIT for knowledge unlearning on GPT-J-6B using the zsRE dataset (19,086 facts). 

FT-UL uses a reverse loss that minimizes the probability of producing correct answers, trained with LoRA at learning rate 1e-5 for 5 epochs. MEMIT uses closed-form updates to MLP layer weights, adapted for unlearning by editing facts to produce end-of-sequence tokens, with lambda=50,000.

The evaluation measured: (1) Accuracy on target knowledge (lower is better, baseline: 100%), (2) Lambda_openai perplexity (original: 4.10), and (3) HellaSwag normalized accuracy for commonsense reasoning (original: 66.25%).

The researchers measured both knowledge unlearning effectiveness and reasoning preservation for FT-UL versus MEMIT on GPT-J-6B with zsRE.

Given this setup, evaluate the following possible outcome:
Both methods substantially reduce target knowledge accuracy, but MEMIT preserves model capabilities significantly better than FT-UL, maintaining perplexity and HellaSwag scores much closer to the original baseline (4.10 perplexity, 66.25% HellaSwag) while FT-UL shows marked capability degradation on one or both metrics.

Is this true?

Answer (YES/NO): YES